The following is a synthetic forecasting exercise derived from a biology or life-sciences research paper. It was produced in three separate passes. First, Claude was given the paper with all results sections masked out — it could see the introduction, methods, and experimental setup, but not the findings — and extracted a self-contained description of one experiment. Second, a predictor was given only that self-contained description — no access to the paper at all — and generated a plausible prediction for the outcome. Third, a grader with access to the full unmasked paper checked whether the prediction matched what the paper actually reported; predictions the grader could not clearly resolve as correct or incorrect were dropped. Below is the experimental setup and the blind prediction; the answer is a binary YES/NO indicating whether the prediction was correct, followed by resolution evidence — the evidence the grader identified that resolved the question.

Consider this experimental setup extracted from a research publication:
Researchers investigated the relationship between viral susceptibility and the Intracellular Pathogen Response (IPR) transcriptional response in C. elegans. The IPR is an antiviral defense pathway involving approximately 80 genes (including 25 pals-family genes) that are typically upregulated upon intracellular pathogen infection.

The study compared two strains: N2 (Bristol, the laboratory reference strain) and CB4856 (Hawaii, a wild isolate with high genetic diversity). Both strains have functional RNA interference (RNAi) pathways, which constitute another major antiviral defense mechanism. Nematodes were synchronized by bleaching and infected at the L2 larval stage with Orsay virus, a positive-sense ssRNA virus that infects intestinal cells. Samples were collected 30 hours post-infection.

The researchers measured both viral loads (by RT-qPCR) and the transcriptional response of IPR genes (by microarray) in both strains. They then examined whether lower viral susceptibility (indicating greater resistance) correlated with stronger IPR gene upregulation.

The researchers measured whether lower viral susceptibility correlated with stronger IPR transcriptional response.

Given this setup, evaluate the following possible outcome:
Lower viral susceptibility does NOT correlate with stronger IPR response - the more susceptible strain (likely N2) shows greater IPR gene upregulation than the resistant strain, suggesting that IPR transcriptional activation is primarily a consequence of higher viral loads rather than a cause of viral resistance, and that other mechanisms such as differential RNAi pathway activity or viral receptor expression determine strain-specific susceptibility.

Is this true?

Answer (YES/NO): YES